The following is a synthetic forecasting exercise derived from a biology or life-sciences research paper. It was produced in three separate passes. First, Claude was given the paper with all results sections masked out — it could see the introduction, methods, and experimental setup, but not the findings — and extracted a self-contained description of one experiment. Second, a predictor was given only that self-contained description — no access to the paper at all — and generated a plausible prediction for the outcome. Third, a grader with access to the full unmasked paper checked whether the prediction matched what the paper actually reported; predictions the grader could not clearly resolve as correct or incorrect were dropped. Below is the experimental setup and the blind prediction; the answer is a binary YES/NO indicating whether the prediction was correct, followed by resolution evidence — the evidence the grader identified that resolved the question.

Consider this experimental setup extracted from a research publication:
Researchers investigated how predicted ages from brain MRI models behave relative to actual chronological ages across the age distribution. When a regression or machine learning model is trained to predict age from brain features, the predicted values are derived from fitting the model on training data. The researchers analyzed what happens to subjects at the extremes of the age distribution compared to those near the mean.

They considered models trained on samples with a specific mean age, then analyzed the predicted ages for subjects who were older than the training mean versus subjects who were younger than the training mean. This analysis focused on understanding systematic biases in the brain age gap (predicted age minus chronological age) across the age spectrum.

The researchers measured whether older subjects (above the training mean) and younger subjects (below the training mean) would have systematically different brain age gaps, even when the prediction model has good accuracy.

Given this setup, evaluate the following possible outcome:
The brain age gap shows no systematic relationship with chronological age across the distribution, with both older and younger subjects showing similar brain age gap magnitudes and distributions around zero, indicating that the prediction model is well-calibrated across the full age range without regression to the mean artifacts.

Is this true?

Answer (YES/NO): NO